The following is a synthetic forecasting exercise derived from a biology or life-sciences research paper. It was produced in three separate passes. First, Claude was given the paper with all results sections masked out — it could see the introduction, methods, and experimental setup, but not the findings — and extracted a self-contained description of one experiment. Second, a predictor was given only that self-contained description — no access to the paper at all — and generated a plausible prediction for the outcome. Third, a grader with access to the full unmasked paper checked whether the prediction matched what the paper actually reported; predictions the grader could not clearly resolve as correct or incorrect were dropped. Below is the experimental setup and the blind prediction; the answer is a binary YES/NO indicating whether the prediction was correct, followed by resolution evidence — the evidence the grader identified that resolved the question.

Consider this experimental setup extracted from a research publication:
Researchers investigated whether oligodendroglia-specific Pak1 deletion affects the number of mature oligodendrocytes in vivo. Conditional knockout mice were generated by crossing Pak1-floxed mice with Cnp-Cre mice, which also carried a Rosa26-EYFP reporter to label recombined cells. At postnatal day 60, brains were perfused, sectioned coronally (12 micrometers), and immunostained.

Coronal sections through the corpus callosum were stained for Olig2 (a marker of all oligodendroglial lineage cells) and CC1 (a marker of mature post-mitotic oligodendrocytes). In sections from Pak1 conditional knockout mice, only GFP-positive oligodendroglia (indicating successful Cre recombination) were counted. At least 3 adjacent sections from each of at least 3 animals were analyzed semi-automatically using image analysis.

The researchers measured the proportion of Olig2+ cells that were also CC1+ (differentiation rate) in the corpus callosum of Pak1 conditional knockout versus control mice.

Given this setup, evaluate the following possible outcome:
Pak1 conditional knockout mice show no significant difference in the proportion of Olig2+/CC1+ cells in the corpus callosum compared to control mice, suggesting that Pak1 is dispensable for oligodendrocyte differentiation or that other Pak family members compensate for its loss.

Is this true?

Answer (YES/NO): YES